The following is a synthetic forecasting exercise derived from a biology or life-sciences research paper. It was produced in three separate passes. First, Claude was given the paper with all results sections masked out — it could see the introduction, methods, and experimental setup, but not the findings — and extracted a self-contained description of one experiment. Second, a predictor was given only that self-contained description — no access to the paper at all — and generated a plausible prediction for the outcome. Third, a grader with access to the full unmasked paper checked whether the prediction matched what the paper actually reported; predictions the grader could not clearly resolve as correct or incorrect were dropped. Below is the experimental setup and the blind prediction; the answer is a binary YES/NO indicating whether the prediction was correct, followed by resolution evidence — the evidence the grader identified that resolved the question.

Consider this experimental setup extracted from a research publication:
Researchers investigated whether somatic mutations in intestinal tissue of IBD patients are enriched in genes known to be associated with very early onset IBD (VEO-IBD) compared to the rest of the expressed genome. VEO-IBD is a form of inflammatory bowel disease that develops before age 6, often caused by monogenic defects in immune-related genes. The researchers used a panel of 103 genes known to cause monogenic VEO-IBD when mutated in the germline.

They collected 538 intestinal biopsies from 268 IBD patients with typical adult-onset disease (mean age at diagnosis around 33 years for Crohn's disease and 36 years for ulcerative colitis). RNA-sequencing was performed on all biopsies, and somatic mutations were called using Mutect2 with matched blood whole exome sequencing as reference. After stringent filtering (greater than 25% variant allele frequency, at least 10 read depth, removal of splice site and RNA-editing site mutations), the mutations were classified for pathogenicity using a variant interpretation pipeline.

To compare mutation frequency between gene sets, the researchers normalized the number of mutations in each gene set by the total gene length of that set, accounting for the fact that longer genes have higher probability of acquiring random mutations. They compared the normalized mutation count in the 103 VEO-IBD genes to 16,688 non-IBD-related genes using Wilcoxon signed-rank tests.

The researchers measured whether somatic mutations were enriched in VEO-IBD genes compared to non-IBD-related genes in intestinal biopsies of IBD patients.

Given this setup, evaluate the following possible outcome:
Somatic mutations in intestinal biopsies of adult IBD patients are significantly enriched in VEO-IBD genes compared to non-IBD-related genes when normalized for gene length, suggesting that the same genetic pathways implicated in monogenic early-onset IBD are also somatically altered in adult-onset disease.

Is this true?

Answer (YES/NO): YES